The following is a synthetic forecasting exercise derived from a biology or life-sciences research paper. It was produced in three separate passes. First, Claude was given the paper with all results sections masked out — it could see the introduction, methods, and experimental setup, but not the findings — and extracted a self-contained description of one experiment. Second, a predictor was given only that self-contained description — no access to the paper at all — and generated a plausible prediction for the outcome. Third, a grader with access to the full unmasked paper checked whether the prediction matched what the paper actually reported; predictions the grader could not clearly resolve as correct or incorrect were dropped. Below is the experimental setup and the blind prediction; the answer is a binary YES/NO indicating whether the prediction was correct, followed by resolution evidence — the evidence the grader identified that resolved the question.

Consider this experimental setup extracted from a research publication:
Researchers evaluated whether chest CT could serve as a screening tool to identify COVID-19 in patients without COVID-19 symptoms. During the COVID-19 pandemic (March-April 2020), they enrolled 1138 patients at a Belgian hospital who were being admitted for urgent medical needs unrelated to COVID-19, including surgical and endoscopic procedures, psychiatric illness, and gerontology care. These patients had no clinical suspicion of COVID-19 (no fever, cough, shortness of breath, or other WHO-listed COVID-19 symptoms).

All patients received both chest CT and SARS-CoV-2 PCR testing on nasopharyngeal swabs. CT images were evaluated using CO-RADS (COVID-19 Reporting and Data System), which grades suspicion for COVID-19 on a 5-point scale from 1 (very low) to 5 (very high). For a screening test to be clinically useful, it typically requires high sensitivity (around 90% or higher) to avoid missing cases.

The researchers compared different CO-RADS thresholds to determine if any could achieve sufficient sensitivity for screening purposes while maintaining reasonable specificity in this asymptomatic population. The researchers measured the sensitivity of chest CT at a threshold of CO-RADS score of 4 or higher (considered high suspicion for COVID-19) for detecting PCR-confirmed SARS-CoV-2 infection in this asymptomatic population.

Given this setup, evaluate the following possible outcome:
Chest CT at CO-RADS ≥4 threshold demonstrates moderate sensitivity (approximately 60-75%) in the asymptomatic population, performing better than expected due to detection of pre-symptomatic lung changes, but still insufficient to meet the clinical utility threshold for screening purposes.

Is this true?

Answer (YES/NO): NO